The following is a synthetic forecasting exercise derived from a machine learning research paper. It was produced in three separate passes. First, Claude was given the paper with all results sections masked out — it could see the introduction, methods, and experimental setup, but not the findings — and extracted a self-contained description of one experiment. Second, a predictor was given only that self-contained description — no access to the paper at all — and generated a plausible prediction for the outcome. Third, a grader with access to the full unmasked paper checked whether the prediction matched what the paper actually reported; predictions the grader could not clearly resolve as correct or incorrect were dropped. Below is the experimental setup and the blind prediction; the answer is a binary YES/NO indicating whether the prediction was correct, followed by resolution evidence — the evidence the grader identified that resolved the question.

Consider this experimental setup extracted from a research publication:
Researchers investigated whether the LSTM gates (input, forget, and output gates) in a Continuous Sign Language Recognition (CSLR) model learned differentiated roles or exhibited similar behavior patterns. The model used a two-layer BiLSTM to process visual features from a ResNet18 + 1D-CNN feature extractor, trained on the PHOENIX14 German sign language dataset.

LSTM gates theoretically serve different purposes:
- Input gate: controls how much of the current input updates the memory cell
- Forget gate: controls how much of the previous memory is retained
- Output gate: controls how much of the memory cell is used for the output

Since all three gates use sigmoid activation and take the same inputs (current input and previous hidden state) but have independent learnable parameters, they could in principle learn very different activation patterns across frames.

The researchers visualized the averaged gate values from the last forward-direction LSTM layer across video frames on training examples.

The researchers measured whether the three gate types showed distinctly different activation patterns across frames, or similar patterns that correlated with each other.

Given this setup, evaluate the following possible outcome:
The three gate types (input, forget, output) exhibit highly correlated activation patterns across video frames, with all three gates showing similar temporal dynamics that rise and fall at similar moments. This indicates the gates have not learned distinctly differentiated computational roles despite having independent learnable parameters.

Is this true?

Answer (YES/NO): YES